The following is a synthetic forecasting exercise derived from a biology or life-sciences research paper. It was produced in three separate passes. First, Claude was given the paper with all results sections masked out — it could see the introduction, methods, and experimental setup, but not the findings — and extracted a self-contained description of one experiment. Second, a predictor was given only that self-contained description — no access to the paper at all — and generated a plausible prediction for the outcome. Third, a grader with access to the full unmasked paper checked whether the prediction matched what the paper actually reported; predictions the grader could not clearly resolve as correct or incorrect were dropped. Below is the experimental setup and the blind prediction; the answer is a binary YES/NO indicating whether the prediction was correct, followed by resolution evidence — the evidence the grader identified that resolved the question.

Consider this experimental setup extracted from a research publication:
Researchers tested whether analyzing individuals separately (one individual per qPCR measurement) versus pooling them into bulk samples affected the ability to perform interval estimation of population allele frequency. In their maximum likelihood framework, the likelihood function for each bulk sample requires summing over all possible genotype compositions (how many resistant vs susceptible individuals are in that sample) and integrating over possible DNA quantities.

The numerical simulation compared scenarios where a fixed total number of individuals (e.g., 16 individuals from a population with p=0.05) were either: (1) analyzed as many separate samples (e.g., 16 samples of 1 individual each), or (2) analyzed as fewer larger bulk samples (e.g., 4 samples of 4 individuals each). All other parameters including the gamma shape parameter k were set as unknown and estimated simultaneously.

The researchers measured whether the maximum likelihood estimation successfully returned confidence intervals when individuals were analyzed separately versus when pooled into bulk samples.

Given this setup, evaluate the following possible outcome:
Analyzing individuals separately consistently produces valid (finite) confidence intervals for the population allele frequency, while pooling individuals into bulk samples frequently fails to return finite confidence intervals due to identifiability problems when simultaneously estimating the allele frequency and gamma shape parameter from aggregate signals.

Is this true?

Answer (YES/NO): NO